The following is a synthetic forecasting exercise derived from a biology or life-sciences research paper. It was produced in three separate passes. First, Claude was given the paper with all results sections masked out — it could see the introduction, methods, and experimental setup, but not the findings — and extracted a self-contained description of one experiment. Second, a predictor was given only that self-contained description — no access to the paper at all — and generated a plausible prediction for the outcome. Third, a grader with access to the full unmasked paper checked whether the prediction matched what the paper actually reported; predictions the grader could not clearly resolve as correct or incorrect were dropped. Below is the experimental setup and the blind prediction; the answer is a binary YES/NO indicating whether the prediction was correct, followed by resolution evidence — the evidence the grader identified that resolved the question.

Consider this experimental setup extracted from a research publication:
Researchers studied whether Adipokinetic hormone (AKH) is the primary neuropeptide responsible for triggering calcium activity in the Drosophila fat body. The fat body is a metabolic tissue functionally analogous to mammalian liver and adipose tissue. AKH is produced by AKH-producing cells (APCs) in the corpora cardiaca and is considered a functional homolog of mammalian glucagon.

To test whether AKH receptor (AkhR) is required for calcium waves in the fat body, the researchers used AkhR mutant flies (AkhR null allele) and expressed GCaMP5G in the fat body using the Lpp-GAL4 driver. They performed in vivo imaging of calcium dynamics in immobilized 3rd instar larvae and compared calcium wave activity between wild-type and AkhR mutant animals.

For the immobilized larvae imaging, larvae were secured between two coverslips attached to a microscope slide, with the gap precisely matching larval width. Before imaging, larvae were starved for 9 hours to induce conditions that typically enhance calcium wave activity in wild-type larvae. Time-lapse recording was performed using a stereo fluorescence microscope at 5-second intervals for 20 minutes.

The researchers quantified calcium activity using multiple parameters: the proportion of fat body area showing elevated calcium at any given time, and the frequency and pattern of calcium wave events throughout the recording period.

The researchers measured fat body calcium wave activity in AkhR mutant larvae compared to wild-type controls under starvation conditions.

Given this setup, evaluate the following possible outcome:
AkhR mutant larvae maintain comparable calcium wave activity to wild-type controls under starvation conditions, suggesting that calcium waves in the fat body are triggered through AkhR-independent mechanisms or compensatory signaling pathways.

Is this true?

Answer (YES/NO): NO